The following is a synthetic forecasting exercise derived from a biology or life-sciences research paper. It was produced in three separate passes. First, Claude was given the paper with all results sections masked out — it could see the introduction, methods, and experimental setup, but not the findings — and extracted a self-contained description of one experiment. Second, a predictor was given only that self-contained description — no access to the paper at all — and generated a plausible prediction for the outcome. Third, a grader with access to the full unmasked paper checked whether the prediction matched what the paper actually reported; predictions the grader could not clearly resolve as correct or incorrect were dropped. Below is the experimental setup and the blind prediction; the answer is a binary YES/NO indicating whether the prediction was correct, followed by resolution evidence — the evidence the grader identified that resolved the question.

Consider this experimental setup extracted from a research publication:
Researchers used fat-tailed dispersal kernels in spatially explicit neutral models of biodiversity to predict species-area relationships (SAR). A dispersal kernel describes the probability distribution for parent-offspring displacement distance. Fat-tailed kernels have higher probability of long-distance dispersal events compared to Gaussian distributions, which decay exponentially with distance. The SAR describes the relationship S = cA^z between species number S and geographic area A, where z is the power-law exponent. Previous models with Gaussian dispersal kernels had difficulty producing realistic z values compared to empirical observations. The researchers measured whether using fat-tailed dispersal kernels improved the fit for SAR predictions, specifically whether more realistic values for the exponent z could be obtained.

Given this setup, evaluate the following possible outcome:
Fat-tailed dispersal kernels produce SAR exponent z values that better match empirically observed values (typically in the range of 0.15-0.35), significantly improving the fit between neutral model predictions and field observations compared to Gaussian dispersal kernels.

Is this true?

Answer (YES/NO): YES